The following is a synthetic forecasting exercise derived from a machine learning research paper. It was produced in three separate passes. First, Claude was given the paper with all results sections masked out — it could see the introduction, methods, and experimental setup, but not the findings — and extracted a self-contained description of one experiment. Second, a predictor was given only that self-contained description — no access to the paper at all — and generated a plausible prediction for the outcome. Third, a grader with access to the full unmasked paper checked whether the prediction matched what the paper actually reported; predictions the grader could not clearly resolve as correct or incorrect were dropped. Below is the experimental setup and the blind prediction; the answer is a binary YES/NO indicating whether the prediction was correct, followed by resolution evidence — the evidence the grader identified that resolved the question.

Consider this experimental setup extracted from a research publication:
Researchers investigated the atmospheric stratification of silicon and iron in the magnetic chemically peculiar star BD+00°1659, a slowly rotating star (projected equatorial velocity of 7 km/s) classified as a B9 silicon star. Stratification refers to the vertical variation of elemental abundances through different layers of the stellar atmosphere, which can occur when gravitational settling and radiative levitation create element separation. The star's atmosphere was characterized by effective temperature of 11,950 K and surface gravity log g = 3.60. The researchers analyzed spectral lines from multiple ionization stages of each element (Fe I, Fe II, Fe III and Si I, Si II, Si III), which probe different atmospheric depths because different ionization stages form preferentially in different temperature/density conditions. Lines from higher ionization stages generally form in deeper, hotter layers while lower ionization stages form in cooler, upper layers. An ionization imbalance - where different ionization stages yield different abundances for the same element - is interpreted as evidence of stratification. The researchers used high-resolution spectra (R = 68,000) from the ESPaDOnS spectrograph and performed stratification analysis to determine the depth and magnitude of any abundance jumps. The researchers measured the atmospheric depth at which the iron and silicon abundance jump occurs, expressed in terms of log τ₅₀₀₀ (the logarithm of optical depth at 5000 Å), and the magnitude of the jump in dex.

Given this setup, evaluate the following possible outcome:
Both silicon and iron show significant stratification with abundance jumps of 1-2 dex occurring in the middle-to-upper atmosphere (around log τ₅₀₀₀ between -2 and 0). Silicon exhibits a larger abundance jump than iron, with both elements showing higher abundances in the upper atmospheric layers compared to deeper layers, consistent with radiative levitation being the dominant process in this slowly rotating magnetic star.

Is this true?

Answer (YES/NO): NO